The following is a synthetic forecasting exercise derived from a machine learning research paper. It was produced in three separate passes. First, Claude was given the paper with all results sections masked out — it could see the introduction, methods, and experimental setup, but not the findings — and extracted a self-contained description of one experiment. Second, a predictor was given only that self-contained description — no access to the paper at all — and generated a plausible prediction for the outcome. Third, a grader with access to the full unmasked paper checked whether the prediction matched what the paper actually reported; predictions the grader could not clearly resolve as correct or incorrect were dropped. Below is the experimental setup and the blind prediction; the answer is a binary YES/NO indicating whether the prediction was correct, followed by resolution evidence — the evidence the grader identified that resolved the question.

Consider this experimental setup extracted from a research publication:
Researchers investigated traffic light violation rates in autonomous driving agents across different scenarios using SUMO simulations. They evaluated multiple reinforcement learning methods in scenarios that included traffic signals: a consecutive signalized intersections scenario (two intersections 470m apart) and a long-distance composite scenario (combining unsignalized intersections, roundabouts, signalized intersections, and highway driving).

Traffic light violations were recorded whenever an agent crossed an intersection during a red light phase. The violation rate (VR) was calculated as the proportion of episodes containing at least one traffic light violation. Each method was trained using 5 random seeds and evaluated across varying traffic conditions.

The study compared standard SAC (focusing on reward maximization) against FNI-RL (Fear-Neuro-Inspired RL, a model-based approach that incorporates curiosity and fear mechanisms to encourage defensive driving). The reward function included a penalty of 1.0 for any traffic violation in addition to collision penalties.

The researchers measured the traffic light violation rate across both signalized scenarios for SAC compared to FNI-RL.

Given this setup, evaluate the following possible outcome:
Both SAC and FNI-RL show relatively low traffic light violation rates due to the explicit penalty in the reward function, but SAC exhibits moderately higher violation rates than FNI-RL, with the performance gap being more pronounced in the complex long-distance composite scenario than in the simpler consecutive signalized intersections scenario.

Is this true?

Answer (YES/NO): NO